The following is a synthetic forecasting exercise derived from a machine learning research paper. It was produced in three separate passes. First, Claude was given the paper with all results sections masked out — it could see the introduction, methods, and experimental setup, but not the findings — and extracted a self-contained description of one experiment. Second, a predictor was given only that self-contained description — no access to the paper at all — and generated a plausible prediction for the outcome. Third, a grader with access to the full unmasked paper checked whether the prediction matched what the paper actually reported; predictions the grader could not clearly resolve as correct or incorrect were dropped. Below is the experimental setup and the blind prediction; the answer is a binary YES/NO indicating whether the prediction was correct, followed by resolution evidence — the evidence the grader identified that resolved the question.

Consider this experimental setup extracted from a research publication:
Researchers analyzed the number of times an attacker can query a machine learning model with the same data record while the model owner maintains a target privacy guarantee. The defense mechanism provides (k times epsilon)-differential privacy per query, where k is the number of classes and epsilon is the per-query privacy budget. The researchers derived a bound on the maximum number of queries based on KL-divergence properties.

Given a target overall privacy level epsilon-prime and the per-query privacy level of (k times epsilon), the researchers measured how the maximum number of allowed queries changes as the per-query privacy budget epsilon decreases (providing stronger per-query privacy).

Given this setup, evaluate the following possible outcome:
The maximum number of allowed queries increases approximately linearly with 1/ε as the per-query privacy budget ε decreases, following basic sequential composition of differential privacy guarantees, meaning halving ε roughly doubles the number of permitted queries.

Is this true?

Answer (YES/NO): NO